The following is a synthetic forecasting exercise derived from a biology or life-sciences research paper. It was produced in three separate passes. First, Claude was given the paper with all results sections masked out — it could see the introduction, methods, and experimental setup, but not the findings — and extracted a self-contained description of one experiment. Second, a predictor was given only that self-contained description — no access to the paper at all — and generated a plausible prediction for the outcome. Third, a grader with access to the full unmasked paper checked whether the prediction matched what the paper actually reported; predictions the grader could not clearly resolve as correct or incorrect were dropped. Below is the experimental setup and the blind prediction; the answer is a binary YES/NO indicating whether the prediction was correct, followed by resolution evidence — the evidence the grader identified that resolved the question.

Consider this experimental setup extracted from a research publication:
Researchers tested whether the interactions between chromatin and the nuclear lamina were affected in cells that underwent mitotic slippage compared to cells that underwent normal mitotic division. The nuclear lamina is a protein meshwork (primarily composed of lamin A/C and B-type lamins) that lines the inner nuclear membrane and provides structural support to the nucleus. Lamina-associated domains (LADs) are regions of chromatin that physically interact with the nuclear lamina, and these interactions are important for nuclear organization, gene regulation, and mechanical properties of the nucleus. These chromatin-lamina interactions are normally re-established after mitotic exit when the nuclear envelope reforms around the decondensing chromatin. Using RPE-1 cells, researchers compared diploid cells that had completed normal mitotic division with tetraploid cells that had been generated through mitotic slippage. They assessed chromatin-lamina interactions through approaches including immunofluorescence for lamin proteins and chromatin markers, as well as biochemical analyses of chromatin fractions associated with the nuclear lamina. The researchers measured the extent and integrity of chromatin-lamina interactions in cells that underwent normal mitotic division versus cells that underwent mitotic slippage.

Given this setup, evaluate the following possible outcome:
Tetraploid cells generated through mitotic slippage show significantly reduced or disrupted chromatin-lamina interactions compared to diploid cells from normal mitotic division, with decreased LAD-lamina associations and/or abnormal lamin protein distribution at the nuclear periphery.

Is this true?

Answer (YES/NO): YES